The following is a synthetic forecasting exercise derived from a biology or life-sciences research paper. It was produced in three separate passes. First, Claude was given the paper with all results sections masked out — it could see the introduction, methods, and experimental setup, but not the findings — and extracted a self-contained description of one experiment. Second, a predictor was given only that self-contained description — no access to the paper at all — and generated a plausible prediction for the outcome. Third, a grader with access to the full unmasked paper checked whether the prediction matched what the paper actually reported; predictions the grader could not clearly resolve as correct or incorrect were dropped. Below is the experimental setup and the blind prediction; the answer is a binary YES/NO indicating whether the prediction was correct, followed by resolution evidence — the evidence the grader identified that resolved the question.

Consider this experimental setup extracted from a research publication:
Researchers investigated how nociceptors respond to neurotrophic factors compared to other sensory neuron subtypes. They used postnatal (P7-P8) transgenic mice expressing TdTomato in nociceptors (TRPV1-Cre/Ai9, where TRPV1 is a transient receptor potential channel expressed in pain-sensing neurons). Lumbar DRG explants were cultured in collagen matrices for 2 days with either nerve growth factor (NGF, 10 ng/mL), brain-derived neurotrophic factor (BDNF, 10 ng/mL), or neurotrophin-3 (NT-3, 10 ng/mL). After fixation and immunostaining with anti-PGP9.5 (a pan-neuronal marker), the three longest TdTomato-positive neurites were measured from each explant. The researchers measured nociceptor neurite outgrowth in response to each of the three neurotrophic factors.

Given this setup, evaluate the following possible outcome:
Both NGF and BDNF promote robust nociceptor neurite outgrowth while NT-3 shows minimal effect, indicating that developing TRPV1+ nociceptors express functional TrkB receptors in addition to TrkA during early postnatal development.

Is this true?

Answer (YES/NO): YES